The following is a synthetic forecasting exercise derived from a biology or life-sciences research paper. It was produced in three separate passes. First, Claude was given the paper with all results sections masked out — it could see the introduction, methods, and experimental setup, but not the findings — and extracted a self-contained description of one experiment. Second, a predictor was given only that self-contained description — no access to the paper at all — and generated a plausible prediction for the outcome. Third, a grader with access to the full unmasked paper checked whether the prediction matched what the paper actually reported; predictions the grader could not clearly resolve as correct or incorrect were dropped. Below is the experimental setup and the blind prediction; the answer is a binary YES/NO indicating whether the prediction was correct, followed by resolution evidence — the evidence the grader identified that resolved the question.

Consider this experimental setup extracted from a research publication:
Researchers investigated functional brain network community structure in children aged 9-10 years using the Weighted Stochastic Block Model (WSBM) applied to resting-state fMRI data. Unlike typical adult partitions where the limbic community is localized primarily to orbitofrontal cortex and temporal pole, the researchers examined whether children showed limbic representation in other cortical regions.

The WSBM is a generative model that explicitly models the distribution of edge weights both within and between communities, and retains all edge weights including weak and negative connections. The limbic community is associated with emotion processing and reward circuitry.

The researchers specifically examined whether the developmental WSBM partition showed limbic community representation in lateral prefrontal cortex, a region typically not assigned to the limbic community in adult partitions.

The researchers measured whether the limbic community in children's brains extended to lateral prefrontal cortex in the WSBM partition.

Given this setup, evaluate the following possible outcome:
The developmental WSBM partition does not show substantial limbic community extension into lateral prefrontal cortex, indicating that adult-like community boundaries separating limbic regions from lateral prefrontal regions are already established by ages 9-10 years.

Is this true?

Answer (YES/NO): NO